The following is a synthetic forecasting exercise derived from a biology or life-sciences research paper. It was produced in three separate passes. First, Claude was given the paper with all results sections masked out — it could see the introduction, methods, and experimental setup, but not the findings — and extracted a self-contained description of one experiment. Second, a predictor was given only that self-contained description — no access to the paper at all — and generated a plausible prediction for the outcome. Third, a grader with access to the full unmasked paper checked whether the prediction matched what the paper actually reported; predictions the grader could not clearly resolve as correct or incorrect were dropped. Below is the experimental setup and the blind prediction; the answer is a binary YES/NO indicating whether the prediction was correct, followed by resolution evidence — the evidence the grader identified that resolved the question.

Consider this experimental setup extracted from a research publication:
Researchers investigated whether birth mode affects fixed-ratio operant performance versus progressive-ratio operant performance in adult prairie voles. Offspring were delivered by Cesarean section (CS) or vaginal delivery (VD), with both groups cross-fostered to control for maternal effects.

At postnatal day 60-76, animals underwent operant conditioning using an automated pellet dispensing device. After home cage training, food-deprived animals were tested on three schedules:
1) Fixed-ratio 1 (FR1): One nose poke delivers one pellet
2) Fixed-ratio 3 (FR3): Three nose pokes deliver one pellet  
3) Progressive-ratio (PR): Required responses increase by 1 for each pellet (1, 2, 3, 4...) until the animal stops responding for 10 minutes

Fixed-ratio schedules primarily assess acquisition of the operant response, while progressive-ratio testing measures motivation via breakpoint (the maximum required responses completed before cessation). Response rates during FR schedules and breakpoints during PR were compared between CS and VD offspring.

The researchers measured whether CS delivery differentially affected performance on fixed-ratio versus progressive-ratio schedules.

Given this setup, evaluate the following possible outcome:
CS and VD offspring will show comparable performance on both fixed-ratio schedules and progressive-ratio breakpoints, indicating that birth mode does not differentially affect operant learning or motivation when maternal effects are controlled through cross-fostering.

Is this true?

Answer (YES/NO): NO